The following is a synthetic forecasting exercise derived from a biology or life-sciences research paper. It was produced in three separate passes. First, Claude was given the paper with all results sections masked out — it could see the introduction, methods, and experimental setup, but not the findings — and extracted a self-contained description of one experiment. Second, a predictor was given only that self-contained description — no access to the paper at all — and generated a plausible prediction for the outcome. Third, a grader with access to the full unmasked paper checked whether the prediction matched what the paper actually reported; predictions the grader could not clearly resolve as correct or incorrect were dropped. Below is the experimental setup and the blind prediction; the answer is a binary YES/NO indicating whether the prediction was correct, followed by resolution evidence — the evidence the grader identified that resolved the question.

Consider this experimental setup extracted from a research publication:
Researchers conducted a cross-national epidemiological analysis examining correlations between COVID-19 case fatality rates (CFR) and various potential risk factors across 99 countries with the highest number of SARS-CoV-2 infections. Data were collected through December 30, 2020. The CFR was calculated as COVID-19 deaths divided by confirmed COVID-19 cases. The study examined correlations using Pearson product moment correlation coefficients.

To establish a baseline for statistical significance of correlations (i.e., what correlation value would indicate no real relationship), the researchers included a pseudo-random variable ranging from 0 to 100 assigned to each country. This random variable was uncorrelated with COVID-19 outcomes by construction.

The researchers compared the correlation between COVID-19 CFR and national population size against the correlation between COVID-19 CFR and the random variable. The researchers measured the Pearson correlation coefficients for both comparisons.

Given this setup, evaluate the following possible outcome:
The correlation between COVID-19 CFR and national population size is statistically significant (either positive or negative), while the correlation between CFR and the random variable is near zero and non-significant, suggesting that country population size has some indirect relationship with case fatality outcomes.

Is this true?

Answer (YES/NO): NO